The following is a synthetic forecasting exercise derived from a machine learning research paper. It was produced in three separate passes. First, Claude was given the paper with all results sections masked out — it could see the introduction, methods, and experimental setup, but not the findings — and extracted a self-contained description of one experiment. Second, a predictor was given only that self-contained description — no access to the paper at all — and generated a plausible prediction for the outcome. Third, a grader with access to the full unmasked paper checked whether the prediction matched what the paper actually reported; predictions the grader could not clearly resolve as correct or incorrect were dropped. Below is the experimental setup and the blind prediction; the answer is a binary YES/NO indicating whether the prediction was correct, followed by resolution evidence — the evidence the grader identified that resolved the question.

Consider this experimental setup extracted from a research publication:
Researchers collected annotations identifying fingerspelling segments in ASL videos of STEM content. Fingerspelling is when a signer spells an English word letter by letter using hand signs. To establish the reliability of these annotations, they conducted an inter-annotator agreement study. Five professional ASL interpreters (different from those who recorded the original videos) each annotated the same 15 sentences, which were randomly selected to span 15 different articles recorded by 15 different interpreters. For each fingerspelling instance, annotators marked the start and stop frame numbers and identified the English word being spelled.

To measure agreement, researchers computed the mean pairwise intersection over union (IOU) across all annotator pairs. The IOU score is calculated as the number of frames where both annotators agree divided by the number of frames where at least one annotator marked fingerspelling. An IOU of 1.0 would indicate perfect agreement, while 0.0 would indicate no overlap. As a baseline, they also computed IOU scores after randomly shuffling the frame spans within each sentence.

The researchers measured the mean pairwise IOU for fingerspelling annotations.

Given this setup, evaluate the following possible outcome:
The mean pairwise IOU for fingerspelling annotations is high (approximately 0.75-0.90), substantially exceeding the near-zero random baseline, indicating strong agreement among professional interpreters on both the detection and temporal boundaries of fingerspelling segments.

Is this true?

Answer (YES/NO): NO